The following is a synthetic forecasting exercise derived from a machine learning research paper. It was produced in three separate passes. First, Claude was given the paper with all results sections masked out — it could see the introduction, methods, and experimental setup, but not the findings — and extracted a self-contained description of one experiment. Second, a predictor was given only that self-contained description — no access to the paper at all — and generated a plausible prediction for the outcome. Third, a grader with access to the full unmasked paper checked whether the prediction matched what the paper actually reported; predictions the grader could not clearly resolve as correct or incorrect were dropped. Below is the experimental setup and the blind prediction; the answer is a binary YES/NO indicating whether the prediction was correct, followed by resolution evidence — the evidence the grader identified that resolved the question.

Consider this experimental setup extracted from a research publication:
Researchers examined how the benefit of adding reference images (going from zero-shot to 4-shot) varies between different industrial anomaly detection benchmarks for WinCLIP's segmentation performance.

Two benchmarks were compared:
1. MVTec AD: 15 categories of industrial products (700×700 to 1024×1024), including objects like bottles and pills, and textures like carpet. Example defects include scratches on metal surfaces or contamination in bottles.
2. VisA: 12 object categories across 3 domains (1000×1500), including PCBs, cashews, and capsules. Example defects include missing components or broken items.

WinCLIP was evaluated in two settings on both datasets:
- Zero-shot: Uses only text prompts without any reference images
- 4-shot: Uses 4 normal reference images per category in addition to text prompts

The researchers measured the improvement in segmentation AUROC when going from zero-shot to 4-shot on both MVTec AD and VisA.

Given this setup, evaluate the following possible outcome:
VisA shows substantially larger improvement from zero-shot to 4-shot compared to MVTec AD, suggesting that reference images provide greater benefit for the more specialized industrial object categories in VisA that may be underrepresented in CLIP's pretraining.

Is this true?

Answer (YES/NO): YES